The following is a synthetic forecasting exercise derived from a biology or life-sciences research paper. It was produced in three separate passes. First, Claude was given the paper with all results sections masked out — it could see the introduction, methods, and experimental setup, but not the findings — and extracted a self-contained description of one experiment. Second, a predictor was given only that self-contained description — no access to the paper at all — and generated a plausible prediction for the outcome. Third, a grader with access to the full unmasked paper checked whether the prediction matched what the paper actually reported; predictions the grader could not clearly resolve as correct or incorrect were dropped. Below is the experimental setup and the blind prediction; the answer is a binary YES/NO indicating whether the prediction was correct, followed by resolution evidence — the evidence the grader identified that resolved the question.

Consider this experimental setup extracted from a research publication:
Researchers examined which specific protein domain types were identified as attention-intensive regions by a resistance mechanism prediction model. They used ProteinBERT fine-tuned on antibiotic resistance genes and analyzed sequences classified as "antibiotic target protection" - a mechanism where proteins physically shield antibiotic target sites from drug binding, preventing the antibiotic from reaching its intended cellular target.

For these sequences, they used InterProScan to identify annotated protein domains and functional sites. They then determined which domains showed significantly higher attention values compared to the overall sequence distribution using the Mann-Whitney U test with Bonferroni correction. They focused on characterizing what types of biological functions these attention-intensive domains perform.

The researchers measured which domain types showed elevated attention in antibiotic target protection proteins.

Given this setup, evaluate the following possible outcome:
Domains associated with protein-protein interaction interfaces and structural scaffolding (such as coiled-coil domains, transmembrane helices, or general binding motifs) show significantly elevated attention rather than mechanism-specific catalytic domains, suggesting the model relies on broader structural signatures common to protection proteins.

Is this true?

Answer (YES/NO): NO